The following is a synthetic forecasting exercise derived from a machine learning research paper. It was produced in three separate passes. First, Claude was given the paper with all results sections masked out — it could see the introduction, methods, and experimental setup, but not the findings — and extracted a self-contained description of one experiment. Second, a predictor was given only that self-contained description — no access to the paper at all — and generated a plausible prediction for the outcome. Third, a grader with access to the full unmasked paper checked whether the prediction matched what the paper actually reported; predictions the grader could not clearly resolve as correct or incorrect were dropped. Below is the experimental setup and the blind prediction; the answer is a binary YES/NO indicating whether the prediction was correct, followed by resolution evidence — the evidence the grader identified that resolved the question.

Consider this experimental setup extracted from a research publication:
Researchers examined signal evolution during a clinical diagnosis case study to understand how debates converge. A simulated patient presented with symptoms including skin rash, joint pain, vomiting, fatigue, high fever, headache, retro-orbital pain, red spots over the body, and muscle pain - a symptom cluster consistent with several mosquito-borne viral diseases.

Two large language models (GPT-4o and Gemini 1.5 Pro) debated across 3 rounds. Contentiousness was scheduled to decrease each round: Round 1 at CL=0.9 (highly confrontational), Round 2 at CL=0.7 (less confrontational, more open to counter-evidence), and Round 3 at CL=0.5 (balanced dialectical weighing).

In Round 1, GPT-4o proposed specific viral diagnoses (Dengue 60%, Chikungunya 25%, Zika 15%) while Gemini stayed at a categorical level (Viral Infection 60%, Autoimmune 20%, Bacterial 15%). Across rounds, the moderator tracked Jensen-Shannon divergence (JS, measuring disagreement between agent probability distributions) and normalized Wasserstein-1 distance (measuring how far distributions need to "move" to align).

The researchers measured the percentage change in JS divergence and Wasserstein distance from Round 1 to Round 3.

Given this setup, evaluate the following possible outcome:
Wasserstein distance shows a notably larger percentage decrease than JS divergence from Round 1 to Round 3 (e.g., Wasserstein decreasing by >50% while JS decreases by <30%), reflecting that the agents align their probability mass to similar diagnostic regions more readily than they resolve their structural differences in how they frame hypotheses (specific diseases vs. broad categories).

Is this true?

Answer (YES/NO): NO